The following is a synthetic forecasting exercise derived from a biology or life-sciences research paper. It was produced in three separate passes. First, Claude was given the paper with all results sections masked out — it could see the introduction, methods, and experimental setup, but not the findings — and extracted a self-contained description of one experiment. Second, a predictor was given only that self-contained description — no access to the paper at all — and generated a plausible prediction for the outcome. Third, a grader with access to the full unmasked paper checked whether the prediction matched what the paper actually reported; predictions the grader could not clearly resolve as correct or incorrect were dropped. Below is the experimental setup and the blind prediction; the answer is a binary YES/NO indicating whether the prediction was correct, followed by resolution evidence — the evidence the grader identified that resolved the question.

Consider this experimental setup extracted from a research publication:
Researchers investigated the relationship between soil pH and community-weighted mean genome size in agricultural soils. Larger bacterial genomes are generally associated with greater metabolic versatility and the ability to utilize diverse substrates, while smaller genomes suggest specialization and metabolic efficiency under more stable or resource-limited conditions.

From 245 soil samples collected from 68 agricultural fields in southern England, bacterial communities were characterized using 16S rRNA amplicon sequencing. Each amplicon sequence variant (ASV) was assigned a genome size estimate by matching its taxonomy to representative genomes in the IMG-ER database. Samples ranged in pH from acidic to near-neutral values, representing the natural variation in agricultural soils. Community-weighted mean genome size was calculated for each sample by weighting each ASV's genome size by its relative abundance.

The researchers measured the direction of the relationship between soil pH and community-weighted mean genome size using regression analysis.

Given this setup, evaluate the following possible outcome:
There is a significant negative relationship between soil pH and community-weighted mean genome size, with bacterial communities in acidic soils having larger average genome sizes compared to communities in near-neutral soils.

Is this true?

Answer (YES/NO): YES